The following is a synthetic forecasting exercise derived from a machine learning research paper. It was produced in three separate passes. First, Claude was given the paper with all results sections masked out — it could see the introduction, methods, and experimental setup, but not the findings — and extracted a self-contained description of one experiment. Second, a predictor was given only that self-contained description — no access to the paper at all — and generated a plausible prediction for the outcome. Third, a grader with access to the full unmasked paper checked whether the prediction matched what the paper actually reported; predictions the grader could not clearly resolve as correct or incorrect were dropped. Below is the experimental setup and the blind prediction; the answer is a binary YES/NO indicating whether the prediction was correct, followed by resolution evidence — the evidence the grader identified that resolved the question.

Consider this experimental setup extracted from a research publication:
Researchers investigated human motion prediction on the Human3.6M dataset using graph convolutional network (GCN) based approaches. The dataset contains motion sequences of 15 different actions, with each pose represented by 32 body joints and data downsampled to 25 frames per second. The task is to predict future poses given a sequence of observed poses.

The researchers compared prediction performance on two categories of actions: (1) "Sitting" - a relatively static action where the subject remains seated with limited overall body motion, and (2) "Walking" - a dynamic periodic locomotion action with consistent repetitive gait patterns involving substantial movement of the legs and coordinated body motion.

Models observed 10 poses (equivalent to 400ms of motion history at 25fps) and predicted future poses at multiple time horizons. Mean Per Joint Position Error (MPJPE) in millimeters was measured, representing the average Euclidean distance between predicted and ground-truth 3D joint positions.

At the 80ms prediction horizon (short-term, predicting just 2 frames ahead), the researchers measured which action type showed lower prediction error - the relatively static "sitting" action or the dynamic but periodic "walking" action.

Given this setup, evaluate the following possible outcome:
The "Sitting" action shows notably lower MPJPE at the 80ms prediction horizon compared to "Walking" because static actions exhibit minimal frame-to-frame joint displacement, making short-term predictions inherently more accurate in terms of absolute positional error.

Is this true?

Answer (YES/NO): NO